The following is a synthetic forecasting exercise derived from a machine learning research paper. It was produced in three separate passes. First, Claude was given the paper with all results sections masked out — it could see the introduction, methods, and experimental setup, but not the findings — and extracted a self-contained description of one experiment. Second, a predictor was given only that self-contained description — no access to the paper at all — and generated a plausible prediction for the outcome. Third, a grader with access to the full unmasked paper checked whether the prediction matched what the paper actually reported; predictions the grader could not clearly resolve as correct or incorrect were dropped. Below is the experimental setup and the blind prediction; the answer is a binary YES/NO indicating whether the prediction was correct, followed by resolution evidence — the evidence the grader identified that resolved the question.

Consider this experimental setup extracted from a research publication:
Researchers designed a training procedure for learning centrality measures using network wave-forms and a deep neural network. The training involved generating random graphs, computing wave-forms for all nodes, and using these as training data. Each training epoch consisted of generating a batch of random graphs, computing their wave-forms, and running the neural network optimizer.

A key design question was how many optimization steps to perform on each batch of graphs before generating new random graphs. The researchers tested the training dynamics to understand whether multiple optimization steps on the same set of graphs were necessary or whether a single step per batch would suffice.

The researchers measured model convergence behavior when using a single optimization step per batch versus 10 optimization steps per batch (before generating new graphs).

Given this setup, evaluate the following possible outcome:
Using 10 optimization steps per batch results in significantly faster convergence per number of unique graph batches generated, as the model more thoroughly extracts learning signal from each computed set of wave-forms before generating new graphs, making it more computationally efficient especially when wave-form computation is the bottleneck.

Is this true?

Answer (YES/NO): NO